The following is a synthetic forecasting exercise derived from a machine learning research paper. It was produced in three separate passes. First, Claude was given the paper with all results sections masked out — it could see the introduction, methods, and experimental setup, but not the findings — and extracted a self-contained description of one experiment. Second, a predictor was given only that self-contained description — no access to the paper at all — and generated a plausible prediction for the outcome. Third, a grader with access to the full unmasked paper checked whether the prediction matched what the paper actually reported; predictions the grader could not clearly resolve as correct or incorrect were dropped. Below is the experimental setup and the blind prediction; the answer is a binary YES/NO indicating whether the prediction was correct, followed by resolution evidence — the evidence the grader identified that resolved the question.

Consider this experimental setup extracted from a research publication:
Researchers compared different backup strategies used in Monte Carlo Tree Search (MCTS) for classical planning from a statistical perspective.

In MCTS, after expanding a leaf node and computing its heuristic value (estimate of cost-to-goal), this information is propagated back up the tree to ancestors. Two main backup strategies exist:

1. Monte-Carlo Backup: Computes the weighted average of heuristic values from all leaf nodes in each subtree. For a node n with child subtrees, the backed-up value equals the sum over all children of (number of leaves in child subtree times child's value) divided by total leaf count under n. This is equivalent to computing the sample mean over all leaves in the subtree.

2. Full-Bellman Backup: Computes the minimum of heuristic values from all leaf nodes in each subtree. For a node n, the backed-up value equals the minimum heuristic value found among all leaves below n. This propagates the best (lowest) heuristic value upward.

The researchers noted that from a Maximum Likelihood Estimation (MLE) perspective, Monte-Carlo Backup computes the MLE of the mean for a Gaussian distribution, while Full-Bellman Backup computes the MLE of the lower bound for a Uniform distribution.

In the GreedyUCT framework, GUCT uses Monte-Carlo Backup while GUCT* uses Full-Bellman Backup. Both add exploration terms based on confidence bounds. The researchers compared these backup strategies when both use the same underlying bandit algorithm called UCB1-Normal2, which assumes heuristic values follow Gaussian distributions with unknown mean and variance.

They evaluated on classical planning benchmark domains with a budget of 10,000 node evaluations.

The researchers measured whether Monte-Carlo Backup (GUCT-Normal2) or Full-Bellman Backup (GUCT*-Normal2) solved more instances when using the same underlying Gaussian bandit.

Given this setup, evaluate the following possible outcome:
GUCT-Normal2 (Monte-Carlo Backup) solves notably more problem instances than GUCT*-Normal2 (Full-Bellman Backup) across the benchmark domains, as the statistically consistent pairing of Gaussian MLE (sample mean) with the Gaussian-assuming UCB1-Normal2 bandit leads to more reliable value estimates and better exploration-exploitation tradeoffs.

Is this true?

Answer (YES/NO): YES